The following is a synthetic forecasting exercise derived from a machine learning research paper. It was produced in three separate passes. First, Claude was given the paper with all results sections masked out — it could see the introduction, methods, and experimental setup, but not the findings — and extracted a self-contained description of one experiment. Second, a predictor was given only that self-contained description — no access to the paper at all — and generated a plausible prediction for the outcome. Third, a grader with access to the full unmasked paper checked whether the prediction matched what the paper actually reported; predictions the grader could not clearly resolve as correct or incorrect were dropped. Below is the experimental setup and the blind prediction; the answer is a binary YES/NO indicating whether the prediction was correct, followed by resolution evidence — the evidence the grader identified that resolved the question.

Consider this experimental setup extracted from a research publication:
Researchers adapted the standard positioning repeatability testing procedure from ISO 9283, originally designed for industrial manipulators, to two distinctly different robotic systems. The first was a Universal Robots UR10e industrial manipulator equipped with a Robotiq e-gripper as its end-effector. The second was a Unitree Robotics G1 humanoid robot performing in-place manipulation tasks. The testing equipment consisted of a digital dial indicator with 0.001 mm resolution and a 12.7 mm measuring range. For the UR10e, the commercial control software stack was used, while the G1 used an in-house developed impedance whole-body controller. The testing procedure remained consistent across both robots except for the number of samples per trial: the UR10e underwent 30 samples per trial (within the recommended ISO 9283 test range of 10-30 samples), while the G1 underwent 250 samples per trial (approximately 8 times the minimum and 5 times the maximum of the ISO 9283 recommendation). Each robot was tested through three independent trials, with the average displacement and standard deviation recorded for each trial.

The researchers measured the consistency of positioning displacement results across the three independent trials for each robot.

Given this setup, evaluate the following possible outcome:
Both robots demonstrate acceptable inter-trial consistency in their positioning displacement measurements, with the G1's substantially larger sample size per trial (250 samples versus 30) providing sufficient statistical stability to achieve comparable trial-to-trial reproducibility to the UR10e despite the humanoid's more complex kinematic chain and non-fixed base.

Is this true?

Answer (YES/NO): NO